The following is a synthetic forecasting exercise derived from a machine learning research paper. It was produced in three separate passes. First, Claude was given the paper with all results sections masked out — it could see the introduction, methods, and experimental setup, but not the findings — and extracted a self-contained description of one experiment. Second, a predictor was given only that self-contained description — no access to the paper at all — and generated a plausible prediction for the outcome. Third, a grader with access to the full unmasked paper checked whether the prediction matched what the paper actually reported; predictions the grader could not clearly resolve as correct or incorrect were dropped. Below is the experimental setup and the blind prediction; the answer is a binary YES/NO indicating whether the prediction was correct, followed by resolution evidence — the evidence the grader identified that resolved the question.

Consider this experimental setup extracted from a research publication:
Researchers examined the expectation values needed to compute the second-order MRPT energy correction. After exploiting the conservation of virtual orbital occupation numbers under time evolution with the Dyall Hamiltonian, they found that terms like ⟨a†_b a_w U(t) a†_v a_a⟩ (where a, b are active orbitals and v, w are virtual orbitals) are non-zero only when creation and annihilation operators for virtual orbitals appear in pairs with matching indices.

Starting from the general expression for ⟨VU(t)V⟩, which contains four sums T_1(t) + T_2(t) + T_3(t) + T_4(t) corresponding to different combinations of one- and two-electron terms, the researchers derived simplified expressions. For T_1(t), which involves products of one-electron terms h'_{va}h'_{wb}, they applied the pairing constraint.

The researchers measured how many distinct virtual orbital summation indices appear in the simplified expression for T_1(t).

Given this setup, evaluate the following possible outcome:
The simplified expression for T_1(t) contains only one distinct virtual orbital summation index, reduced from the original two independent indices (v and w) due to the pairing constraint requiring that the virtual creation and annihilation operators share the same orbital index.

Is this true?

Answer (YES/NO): YES